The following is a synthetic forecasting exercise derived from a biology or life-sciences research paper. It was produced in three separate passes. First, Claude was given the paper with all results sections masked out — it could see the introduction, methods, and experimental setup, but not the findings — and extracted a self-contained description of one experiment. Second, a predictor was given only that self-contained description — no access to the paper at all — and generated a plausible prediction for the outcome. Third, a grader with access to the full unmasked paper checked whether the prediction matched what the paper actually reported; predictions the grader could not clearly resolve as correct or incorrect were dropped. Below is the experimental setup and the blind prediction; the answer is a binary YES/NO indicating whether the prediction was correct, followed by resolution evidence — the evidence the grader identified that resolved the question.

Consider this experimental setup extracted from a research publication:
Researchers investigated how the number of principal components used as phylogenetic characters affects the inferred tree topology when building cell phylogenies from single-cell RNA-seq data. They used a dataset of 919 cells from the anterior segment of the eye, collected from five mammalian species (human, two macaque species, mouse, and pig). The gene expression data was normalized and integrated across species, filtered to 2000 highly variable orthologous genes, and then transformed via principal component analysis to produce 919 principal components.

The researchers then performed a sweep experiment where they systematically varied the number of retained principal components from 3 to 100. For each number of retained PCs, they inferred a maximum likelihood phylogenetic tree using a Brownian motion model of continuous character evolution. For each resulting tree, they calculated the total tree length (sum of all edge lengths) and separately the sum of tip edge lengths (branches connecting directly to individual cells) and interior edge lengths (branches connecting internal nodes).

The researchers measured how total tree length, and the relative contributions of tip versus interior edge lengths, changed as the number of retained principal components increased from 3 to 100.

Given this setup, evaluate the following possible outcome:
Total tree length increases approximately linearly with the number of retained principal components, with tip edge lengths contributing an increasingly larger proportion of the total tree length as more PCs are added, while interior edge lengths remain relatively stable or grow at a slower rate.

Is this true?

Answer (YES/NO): NO